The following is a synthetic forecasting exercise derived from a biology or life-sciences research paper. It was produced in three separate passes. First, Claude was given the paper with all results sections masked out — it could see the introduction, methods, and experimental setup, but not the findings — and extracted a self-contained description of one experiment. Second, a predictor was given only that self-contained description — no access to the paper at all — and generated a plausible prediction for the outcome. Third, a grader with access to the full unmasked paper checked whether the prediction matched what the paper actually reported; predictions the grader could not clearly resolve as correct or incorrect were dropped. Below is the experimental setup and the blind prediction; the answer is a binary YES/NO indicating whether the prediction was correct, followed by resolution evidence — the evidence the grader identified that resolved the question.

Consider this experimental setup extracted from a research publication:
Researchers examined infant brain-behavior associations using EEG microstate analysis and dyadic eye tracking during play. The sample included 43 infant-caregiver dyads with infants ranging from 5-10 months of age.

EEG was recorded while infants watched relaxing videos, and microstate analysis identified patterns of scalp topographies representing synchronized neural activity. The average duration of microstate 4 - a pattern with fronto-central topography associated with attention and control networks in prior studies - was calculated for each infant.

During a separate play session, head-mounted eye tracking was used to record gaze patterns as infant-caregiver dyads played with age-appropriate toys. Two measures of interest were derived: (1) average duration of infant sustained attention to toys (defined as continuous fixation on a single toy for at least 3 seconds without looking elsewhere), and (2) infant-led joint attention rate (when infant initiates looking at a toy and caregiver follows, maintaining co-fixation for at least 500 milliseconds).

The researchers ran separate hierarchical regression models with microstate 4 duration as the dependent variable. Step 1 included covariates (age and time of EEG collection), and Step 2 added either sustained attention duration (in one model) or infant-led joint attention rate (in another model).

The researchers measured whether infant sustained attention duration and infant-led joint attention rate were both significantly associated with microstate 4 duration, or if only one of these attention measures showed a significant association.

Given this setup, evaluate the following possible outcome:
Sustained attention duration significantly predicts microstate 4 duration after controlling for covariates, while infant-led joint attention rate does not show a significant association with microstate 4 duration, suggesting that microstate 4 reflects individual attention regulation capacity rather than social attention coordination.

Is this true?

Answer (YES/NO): NO